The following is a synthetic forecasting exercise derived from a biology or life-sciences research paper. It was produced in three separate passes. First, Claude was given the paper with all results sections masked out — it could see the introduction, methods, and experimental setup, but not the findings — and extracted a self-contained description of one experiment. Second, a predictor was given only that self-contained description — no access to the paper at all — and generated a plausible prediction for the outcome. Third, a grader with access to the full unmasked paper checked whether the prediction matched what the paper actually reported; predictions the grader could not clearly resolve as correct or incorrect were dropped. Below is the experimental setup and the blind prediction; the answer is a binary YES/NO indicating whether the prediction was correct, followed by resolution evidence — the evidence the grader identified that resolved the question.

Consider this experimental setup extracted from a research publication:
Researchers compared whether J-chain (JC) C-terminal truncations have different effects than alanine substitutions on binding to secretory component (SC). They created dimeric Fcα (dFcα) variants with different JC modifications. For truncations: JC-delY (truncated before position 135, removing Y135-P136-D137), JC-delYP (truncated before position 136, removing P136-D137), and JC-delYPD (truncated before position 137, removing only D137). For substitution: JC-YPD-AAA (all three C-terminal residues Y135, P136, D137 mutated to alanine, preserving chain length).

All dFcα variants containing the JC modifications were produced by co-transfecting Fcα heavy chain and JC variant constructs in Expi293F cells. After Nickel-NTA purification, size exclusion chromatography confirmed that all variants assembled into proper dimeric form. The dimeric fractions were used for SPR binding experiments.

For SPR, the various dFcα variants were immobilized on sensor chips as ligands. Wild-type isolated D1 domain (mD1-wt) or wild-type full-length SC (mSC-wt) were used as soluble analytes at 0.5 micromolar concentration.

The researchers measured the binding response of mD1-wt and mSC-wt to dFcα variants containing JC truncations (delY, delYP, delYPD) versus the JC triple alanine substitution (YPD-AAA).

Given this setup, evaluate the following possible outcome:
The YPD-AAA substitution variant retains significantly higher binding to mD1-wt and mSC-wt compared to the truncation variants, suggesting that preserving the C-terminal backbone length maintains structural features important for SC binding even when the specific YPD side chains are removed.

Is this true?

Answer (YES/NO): NO